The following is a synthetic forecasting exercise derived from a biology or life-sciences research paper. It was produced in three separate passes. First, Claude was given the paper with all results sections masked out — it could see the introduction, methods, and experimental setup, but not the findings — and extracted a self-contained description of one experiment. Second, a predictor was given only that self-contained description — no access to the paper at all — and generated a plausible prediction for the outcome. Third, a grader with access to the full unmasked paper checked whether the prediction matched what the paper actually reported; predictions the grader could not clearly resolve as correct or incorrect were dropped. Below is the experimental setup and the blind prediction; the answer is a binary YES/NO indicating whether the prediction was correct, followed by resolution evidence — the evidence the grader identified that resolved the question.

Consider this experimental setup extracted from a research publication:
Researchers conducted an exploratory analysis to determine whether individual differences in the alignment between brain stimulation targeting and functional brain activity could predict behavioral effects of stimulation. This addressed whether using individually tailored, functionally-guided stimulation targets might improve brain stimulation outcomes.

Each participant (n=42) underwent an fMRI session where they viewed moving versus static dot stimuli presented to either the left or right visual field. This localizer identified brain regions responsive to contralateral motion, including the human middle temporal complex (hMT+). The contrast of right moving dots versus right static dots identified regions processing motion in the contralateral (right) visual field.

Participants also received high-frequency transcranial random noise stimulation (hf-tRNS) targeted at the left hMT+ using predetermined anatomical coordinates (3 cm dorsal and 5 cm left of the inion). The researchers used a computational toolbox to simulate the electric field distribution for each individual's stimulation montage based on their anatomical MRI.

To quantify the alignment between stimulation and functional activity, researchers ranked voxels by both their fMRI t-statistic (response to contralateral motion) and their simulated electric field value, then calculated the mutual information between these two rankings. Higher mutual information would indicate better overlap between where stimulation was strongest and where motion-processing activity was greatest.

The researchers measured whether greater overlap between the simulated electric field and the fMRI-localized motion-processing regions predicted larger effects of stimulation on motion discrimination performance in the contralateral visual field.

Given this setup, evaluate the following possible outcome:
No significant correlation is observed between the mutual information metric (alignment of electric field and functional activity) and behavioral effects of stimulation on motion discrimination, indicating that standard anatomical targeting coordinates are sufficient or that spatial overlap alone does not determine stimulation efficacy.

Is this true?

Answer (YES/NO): YES